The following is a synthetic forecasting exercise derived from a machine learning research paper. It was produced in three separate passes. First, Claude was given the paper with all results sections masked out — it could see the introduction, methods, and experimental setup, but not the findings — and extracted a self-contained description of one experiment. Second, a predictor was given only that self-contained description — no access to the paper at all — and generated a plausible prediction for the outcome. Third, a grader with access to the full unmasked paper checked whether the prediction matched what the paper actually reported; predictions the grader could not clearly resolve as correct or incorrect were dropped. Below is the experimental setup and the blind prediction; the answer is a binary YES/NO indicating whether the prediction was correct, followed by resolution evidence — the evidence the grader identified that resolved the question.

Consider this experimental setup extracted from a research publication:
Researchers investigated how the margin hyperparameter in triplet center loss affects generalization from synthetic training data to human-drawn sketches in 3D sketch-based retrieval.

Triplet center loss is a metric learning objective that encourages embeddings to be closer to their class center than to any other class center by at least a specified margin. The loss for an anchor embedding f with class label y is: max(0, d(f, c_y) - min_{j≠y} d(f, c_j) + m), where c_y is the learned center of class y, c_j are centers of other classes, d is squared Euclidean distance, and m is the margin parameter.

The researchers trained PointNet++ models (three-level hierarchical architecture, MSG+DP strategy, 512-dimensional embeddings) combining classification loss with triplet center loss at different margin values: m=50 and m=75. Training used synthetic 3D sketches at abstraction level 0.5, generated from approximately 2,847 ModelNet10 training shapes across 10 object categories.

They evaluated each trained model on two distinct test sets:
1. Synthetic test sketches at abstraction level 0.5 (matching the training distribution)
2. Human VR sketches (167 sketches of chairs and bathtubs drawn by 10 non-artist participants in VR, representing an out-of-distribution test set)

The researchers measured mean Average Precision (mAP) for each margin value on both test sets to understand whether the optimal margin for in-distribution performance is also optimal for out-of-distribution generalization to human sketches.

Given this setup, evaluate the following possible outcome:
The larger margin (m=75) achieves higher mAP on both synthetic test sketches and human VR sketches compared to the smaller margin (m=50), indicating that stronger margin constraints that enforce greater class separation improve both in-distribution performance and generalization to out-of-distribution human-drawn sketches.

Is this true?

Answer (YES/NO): NO